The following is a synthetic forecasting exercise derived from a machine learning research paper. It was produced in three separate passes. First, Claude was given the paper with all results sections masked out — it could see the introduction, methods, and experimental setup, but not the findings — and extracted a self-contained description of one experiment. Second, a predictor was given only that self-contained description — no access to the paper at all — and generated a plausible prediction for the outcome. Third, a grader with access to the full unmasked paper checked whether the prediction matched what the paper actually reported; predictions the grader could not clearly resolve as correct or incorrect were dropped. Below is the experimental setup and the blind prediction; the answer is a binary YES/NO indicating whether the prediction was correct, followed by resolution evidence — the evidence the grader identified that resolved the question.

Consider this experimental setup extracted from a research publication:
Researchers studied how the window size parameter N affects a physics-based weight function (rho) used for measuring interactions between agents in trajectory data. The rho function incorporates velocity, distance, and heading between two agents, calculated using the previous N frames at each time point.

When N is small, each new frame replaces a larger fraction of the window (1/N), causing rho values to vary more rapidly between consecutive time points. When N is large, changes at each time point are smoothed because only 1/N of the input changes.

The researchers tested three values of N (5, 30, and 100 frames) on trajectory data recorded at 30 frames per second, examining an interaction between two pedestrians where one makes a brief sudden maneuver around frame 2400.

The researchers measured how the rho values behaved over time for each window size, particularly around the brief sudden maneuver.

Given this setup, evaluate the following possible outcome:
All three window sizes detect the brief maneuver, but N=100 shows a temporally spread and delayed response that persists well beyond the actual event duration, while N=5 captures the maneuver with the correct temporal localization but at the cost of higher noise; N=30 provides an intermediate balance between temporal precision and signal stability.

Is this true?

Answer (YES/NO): NO